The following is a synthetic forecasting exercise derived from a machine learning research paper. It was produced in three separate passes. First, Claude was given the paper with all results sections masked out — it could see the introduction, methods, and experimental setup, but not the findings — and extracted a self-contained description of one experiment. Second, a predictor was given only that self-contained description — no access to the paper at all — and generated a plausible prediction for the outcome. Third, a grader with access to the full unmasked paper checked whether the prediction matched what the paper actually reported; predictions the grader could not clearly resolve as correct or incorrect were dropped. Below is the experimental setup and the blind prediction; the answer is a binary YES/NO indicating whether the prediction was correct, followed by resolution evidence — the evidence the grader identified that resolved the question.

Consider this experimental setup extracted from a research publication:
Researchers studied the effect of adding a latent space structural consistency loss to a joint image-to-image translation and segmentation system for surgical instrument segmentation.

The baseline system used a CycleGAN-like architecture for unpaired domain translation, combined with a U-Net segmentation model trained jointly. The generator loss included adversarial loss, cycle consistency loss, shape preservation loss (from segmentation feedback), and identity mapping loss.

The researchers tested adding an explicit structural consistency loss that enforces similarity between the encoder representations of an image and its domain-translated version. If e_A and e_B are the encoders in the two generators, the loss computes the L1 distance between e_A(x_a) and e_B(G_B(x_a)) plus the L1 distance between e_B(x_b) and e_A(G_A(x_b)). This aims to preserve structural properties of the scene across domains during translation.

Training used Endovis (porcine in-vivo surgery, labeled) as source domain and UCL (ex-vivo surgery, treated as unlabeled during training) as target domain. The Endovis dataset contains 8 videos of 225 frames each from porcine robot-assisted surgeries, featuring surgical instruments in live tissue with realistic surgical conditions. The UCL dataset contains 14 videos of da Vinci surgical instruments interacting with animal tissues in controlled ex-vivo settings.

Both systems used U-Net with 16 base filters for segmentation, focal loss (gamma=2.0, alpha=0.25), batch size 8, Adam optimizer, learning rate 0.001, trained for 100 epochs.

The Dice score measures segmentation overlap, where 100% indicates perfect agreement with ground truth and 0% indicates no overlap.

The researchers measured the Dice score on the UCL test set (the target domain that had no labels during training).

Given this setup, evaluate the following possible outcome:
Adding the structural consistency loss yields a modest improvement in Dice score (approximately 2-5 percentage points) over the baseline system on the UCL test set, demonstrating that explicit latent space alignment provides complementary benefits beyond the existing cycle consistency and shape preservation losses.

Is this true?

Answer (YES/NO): NO